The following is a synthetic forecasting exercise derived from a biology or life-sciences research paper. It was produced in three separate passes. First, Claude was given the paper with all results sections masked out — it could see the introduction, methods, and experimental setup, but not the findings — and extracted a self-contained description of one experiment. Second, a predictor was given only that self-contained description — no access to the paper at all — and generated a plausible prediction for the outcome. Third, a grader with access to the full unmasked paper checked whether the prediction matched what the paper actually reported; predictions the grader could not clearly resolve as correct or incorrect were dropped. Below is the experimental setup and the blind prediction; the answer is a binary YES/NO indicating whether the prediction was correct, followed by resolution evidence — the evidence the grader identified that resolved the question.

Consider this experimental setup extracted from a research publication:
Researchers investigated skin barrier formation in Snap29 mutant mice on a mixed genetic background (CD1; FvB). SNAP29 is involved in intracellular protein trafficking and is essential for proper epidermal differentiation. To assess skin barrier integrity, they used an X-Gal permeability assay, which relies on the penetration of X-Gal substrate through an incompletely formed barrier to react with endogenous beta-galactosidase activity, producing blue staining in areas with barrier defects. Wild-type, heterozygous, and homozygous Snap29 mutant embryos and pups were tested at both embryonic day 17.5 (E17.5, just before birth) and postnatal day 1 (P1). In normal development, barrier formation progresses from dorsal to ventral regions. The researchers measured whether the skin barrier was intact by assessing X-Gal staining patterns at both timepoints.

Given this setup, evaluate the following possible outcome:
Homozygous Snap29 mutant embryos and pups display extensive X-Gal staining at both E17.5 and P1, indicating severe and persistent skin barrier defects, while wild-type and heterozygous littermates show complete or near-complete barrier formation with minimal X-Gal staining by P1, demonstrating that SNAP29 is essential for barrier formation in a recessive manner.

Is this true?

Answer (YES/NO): NO